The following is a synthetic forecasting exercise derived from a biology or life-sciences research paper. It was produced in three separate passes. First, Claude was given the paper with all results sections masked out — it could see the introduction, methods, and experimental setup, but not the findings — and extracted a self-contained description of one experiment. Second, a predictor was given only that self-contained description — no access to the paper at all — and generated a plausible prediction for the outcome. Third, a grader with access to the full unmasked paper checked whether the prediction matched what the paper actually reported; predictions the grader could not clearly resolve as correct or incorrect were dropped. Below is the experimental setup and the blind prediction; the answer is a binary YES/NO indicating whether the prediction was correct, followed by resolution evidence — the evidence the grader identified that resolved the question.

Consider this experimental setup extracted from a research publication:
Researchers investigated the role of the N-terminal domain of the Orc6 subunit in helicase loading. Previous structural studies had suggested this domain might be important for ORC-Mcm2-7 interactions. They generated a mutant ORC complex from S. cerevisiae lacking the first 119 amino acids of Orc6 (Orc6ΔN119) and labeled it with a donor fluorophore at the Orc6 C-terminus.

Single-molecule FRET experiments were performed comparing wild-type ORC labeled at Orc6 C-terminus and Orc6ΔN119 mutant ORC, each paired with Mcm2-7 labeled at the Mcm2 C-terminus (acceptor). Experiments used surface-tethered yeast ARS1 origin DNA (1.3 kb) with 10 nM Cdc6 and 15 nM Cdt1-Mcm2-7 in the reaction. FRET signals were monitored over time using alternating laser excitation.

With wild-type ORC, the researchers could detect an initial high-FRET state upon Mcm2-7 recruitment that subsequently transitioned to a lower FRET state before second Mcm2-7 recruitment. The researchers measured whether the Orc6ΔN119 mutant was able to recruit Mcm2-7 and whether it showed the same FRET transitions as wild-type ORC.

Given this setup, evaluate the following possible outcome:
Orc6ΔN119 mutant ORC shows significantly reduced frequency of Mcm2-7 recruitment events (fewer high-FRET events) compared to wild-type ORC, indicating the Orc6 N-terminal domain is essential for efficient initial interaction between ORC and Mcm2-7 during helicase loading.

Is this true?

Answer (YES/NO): NO